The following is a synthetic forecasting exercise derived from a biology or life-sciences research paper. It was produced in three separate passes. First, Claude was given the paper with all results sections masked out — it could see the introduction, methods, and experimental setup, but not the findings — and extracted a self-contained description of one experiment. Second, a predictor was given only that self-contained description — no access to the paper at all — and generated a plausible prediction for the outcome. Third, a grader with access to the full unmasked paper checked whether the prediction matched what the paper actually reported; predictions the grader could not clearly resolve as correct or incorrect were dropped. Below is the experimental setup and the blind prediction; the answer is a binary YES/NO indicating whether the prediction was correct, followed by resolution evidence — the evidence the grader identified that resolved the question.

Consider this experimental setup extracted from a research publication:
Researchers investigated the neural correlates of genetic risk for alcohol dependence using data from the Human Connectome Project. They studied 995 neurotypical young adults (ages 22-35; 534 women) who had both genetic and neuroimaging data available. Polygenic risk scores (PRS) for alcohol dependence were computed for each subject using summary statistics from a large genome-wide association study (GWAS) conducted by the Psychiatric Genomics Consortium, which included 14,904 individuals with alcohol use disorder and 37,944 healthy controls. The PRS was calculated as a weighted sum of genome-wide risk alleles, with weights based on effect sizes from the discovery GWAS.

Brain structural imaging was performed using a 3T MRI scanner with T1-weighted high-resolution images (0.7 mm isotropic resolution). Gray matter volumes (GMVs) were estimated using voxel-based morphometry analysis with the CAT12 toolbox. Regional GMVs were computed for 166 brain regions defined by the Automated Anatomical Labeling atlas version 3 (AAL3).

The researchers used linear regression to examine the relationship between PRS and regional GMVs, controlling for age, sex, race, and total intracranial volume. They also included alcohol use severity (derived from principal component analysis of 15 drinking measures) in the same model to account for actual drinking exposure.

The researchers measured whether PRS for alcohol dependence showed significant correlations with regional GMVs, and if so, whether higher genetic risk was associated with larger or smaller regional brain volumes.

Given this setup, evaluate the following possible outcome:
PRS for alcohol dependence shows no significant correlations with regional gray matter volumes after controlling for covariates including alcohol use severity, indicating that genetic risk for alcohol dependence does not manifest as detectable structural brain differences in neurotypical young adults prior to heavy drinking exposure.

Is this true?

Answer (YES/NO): NO